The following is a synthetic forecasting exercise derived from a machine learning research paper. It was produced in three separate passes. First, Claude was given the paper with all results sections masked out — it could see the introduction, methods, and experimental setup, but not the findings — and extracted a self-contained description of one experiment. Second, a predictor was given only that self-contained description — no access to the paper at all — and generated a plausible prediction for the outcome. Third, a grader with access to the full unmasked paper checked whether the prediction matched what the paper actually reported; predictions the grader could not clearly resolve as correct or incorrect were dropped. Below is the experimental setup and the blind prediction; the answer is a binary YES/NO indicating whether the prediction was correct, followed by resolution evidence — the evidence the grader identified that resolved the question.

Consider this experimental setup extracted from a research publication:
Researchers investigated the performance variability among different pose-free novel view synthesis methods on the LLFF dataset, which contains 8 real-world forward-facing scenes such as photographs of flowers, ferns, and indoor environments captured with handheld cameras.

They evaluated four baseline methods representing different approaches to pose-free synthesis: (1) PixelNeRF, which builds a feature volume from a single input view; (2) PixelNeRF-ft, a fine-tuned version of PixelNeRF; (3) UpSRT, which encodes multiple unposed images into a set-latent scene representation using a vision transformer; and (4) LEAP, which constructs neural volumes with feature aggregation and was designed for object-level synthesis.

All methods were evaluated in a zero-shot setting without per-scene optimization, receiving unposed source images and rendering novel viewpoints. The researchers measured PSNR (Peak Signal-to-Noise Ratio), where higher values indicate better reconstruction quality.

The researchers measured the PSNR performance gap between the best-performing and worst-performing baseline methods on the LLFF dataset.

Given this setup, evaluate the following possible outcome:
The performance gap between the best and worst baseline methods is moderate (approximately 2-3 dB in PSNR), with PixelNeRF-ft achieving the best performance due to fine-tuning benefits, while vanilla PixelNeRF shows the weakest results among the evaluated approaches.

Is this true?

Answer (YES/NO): NO